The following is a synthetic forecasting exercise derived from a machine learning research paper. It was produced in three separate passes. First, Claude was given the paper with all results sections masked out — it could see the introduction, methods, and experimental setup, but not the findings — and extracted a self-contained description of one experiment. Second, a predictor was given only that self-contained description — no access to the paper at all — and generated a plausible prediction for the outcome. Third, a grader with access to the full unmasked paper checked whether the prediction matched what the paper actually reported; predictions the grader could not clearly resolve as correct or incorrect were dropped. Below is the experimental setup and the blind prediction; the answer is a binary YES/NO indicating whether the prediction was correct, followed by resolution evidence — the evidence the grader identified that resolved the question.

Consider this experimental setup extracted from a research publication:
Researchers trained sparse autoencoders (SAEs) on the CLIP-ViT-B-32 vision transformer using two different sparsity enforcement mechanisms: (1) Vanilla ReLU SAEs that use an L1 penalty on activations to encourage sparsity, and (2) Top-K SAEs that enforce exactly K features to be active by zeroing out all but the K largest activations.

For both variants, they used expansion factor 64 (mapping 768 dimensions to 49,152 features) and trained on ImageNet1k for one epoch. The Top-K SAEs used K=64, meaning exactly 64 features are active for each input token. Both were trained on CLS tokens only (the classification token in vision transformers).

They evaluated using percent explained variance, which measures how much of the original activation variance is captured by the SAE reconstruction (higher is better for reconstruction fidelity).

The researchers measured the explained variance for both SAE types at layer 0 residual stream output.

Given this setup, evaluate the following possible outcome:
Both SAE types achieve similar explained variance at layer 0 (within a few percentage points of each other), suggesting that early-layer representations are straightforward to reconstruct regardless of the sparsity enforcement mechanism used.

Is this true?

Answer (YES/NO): NO